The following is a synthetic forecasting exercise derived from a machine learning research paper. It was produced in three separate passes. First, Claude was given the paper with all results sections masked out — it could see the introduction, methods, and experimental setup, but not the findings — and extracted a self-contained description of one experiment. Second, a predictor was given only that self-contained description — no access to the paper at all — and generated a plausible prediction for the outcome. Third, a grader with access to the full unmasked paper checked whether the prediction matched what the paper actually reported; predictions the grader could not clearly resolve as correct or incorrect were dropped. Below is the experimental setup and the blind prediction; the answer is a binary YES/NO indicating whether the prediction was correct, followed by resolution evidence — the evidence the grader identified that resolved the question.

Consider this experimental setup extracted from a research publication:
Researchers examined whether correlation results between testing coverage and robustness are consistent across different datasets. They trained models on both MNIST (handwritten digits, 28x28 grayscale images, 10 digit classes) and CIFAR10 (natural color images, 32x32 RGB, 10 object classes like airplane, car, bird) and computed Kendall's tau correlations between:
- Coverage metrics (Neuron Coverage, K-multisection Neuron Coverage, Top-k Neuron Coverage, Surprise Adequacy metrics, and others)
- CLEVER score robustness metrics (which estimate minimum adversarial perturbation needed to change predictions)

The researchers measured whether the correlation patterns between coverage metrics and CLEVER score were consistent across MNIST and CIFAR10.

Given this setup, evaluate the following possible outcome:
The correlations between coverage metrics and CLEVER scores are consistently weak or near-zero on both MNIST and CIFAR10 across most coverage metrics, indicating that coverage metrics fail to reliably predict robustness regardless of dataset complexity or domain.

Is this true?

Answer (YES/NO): YES